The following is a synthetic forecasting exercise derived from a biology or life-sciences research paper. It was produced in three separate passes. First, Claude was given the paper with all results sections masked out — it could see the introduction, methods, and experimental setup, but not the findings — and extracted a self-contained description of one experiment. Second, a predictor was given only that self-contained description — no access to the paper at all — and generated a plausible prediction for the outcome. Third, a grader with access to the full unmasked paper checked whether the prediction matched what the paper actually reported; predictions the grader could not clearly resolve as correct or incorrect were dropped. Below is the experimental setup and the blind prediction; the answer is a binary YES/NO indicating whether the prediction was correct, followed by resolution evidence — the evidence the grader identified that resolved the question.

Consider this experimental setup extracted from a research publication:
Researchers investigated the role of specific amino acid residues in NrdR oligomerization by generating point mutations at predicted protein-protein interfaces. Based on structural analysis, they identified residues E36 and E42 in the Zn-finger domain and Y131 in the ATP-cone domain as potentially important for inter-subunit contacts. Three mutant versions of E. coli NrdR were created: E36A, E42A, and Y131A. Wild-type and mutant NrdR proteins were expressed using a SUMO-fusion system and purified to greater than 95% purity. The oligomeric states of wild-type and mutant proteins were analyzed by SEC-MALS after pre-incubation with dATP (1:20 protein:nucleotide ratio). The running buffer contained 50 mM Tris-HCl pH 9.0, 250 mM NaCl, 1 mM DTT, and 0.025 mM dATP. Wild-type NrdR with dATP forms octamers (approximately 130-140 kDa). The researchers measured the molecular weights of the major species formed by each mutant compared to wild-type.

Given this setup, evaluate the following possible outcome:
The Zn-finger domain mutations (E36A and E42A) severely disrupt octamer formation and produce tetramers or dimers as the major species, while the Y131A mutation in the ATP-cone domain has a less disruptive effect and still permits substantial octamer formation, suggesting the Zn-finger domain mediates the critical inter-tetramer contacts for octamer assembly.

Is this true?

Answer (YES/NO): NO